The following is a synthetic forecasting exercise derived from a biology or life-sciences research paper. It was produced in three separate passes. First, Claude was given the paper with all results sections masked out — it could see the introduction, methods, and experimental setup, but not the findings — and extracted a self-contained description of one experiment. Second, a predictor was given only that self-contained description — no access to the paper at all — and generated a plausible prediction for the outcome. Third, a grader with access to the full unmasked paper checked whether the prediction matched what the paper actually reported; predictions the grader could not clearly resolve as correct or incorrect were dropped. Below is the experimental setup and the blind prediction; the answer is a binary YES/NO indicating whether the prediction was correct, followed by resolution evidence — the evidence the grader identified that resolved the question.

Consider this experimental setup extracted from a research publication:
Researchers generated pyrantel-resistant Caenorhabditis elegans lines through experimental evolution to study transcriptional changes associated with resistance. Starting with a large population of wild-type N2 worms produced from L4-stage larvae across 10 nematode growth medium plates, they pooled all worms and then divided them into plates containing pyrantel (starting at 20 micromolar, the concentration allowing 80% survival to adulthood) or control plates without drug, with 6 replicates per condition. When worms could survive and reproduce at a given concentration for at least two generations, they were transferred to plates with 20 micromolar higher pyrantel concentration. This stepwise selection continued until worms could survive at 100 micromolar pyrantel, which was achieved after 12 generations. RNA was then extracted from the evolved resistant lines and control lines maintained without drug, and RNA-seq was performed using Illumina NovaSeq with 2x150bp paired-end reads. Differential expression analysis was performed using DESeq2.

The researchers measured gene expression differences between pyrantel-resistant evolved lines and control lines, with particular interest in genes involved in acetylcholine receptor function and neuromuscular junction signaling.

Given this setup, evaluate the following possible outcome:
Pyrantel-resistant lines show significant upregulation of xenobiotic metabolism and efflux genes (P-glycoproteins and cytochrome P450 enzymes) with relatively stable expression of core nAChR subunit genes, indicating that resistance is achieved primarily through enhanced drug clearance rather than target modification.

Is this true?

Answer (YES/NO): NO